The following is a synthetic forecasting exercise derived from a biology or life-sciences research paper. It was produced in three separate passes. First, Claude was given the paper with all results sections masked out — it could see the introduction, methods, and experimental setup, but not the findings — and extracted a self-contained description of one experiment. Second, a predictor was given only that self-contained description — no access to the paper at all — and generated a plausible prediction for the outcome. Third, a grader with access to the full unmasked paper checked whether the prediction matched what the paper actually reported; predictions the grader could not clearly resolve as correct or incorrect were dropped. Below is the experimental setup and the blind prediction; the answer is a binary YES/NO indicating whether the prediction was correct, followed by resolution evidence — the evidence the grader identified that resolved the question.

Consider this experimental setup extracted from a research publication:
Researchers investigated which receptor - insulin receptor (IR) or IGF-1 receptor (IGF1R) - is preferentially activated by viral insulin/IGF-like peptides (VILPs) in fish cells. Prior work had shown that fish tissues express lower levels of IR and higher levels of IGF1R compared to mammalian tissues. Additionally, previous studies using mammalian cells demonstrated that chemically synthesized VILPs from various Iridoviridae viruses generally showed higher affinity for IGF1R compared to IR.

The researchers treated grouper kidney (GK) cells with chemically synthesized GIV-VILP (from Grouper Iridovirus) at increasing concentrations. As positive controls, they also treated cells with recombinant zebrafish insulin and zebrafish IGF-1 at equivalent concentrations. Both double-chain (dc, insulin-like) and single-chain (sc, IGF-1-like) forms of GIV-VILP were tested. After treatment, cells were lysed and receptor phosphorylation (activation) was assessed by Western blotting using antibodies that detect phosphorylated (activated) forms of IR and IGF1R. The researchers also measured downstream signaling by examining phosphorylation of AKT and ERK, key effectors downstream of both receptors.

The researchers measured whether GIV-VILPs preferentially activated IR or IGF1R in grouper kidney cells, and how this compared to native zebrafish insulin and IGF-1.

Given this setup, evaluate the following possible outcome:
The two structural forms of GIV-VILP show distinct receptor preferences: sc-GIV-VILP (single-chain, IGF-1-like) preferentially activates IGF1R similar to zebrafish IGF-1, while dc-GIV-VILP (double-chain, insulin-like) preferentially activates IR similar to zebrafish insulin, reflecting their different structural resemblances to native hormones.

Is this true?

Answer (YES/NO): NO